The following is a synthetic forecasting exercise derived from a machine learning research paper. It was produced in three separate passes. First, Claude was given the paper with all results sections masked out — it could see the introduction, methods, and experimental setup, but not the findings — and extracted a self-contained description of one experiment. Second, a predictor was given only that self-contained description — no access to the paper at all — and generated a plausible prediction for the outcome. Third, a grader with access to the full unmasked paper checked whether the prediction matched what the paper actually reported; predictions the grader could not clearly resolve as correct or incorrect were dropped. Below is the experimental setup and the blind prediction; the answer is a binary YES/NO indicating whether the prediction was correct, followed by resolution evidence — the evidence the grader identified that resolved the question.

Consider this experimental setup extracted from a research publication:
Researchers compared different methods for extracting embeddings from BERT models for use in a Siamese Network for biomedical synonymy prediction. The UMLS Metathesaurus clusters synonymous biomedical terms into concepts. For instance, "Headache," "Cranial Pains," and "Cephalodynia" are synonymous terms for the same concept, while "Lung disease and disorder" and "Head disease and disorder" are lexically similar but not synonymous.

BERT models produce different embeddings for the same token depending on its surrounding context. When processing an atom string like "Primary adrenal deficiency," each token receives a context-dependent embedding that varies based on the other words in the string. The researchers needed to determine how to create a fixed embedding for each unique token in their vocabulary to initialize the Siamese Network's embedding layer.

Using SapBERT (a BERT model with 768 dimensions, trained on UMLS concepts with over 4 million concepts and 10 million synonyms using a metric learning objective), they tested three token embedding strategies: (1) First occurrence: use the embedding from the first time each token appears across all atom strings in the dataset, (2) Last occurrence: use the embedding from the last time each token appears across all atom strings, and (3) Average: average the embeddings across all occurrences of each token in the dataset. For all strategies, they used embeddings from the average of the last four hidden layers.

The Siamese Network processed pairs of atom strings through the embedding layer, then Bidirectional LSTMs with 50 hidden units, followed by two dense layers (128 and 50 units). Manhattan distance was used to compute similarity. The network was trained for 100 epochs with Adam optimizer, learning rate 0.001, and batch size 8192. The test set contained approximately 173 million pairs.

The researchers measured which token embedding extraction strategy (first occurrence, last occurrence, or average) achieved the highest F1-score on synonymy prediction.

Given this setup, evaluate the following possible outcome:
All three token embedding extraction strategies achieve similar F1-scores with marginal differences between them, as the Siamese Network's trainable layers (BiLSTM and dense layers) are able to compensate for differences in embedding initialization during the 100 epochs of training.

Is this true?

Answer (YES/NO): NO